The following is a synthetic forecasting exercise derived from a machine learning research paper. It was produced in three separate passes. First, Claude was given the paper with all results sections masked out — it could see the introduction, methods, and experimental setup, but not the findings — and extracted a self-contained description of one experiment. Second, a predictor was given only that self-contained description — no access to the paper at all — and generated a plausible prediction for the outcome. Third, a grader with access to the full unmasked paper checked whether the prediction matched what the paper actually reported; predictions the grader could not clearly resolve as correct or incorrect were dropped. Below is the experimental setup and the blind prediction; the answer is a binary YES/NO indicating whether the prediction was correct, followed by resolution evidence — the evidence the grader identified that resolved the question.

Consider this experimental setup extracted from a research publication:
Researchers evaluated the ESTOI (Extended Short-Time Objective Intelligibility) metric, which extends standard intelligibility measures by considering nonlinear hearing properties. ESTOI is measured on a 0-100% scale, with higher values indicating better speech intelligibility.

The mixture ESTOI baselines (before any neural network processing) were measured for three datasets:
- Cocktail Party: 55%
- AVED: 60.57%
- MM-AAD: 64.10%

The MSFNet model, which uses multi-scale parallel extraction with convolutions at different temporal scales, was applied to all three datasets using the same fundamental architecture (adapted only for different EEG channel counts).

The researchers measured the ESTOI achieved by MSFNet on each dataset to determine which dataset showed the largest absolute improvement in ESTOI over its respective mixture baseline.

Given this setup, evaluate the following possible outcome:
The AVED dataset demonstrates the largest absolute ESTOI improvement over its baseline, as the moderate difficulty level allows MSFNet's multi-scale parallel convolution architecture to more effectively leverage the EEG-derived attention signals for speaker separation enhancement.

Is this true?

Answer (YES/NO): NO